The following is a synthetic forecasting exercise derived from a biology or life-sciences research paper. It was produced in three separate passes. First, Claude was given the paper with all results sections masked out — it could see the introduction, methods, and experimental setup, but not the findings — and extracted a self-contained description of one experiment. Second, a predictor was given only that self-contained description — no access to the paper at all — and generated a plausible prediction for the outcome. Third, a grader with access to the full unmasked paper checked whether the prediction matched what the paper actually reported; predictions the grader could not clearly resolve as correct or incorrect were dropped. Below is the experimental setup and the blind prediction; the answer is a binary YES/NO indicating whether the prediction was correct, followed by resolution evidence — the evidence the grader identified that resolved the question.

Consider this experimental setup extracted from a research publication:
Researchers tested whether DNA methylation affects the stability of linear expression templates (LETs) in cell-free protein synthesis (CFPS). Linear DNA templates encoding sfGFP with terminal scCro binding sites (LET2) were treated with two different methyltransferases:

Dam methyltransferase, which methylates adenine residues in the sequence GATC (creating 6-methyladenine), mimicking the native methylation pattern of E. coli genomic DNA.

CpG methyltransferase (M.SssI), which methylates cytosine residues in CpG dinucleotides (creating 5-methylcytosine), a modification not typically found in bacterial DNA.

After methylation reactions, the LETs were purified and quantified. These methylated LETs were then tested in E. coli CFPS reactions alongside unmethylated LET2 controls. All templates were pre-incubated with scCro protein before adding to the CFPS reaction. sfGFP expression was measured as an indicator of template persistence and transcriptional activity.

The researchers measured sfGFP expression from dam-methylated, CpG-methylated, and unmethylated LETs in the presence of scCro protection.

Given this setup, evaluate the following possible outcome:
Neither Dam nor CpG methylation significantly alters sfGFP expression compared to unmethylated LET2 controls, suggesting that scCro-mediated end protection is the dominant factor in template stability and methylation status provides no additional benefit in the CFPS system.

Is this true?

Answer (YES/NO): YES